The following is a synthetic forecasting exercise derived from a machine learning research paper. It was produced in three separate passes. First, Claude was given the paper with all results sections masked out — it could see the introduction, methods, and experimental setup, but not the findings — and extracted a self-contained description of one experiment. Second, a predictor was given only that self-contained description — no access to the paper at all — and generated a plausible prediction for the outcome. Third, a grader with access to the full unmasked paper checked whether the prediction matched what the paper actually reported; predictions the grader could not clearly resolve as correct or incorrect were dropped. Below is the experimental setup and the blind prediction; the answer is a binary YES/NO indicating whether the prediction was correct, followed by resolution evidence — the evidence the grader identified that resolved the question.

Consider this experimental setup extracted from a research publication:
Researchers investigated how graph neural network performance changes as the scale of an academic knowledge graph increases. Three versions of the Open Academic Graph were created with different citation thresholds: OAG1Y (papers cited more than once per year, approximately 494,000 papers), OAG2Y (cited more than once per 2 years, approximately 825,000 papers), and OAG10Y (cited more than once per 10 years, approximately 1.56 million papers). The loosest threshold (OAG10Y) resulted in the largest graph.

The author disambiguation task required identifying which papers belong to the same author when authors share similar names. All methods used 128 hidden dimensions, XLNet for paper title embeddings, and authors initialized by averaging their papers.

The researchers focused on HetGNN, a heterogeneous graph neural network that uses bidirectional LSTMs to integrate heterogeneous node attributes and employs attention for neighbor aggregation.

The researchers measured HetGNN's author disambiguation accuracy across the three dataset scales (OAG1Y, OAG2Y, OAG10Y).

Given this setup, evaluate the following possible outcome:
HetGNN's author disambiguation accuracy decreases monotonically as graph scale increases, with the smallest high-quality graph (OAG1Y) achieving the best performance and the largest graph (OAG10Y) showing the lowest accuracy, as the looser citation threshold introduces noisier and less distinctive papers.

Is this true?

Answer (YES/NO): YES